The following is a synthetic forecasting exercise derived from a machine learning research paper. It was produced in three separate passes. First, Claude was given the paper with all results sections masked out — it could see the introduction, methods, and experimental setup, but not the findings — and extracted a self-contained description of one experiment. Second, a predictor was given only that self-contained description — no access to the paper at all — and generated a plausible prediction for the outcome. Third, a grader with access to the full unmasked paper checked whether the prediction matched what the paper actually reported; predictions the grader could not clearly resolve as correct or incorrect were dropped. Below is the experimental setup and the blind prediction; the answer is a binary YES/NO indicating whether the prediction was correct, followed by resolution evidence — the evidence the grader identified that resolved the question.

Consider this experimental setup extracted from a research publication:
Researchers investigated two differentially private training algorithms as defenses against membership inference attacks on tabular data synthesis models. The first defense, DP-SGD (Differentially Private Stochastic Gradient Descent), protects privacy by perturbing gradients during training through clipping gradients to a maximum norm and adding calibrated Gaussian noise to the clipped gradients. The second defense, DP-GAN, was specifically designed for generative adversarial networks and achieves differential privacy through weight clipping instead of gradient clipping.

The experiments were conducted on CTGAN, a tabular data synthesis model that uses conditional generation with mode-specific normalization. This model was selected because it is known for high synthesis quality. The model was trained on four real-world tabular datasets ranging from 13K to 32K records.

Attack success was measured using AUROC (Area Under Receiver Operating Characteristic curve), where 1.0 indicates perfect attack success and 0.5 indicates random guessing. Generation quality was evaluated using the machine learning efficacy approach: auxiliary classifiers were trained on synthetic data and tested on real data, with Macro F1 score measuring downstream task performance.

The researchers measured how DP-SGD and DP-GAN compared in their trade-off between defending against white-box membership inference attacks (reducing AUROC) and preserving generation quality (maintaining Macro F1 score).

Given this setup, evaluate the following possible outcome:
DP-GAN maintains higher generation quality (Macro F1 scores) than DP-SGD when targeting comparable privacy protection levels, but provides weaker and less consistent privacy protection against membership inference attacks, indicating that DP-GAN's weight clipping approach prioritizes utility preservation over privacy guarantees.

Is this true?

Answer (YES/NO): YES